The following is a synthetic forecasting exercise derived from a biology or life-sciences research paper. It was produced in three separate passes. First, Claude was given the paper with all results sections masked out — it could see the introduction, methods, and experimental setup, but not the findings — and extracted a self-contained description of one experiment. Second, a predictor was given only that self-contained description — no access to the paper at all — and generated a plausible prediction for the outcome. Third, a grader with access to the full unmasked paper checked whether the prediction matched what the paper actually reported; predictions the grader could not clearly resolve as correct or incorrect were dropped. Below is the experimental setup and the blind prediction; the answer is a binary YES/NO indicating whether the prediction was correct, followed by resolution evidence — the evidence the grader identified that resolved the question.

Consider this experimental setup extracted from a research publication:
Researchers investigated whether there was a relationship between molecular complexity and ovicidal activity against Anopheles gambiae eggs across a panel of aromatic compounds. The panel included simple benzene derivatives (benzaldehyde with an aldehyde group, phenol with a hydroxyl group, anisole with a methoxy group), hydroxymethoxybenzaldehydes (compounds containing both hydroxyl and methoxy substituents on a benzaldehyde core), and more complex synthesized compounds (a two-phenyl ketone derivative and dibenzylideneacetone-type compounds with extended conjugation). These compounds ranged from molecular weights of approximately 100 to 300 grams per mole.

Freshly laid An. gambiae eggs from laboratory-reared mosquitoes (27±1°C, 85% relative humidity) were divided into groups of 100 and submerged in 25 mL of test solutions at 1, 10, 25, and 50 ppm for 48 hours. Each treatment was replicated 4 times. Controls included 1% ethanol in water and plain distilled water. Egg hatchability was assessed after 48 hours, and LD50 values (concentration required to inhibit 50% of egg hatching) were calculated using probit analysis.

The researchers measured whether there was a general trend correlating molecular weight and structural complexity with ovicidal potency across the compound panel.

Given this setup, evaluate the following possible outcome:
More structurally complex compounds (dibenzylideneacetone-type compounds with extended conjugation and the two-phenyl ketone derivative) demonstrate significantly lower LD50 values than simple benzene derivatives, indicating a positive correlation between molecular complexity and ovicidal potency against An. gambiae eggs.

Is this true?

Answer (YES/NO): NO